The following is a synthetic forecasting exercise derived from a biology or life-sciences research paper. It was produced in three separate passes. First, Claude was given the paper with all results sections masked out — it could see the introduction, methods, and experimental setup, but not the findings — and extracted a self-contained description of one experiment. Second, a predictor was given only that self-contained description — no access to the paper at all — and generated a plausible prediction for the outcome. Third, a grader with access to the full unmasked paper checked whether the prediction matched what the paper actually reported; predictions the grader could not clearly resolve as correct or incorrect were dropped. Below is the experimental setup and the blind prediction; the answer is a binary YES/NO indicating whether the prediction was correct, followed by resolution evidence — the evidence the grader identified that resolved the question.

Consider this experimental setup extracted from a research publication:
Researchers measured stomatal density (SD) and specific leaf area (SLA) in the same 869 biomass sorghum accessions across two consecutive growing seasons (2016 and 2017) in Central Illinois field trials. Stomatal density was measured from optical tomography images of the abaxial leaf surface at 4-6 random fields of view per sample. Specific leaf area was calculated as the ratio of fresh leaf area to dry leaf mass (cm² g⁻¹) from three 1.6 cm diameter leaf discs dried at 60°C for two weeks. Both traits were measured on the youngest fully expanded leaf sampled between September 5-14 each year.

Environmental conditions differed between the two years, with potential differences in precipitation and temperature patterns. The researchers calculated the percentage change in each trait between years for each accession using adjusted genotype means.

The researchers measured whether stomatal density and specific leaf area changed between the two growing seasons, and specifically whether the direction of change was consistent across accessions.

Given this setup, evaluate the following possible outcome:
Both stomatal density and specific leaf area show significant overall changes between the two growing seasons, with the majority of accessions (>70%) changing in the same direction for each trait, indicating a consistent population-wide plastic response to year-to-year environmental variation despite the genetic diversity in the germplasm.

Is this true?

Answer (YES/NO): YES